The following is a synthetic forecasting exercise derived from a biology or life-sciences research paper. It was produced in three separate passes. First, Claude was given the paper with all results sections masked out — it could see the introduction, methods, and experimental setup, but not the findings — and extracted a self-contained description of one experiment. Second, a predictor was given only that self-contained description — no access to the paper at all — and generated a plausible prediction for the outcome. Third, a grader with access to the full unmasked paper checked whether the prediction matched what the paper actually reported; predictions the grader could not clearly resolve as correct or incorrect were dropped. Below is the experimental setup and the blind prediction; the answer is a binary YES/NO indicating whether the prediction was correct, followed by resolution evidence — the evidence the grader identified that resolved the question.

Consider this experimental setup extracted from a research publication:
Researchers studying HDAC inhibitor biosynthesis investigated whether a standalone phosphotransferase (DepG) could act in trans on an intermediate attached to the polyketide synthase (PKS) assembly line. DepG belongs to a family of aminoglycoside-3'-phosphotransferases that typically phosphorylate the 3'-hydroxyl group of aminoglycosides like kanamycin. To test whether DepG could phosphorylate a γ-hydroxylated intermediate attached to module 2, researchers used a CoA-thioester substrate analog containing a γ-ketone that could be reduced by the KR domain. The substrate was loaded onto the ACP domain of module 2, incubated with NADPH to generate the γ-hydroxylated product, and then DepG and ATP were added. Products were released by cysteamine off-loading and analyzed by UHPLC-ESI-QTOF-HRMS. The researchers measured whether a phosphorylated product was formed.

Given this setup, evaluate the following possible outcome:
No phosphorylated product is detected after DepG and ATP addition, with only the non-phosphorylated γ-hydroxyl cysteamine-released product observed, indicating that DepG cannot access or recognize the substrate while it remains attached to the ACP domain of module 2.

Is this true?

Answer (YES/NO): NO